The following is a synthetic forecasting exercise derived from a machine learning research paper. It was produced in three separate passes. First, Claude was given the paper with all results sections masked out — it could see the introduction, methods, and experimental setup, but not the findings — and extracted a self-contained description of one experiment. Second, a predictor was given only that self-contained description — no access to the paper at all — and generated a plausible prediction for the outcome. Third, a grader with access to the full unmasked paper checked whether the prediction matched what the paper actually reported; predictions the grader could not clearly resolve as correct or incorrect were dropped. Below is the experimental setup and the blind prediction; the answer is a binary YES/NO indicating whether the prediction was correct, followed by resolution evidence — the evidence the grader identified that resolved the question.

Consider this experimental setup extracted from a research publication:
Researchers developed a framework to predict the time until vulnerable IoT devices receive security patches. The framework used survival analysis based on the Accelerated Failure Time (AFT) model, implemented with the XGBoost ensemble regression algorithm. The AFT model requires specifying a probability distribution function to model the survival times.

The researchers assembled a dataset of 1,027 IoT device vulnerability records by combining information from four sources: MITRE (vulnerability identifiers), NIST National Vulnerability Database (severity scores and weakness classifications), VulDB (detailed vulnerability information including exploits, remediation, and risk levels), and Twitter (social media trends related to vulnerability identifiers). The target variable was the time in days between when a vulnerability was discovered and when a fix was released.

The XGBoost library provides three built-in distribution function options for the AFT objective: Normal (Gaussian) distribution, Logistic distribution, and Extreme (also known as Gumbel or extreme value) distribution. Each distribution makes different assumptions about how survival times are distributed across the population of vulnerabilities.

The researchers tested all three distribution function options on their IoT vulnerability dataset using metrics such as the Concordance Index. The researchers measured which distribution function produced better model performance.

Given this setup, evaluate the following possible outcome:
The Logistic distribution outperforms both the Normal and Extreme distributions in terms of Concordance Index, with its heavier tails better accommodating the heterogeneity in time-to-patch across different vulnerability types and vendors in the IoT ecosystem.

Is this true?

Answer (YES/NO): NO